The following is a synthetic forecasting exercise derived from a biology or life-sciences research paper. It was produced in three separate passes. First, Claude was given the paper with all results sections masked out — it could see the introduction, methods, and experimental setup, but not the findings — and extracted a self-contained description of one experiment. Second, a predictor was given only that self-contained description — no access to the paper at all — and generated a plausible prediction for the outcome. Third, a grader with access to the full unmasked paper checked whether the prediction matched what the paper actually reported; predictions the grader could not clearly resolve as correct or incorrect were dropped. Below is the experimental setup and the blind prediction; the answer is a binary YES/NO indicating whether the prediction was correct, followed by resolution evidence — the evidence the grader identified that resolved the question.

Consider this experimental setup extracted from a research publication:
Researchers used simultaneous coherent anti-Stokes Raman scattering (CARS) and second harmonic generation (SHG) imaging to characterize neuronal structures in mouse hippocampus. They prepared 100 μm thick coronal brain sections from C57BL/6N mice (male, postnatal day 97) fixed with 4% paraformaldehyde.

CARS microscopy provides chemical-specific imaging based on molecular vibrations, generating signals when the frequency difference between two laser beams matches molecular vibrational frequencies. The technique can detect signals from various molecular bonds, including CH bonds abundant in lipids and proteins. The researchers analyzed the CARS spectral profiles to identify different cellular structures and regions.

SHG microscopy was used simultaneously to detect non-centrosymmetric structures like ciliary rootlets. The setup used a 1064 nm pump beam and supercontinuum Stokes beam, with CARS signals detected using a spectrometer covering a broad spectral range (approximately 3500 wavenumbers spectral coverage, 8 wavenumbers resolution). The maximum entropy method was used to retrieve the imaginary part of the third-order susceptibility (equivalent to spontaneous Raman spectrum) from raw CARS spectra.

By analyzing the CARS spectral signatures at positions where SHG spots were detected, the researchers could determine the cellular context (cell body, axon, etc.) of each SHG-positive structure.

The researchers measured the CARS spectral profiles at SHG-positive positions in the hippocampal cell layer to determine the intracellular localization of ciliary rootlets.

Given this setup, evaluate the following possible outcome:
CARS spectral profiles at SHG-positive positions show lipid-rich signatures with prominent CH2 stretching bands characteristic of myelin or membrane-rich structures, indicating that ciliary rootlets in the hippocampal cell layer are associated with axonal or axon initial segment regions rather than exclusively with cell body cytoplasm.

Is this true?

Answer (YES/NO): NO